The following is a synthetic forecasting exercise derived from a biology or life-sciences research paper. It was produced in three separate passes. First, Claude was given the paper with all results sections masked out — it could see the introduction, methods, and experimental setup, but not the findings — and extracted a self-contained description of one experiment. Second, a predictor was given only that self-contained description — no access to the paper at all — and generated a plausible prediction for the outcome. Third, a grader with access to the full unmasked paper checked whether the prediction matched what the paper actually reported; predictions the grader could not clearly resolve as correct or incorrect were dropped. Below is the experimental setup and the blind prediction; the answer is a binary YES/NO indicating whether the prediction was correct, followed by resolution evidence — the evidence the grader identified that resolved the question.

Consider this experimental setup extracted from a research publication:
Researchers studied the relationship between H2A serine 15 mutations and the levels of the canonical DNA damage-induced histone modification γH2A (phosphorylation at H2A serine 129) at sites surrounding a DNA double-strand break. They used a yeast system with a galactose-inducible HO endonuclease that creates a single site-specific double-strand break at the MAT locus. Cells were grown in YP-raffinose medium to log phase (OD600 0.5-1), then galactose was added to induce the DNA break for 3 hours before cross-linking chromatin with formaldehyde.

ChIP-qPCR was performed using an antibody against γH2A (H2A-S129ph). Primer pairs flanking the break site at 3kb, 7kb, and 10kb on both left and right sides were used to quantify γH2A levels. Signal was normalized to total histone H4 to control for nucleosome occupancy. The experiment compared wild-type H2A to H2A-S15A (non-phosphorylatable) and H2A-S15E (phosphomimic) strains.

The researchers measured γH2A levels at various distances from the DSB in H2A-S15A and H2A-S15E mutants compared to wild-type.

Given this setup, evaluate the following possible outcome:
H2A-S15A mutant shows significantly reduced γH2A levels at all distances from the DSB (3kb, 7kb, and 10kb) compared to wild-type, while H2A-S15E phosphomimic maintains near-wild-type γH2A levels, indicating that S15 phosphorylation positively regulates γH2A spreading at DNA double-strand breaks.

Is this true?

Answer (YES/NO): NO